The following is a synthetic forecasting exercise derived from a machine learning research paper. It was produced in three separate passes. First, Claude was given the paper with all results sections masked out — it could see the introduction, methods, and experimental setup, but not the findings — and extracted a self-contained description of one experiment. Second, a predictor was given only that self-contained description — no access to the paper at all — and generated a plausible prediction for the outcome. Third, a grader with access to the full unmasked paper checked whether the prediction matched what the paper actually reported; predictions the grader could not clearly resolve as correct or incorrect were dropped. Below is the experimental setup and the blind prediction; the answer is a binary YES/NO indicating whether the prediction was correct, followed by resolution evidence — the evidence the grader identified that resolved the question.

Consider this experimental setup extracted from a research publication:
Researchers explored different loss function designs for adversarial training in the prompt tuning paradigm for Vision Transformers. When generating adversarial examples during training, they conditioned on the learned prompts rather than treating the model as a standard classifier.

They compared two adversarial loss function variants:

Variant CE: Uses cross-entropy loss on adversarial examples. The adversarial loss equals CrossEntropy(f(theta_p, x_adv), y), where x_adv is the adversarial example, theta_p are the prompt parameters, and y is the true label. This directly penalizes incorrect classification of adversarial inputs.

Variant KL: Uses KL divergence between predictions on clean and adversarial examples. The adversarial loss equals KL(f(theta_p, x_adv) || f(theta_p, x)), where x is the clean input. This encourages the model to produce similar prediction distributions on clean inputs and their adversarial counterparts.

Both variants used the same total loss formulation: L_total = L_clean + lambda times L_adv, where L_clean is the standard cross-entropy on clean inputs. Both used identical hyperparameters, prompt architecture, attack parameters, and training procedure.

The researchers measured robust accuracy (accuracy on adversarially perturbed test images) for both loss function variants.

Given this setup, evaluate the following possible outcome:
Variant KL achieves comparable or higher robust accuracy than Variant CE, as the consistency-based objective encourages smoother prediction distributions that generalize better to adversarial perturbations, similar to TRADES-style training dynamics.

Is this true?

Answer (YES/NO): YES